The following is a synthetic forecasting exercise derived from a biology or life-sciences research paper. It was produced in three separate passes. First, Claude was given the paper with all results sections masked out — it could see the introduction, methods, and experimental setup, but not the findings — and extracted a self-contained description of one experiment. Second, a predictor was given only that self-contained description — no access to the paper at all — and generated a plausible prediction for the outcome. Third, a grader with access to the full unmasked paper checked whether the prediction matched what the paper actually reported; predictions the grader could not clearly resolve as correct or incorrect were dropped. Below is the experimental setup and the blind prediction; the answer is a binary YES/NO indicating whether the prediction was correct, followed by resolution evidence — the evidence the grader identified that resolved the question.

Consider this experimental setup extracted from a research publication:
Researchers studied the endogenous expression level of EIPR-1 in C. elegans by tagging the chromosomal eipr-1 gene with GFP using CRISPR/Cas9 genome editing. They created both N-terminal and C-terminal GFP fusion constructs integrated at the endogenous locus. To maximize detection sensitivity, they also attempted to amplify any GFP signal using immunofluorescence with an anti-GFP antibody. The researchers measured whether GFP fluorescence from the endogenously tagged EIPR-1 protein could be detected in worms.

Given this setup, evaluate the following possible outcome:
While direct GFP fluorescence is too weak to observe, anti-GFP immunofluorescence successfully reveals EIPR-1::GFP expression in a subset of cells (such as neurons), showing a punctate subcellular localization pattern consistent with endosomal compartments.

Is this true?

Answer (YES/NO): NO